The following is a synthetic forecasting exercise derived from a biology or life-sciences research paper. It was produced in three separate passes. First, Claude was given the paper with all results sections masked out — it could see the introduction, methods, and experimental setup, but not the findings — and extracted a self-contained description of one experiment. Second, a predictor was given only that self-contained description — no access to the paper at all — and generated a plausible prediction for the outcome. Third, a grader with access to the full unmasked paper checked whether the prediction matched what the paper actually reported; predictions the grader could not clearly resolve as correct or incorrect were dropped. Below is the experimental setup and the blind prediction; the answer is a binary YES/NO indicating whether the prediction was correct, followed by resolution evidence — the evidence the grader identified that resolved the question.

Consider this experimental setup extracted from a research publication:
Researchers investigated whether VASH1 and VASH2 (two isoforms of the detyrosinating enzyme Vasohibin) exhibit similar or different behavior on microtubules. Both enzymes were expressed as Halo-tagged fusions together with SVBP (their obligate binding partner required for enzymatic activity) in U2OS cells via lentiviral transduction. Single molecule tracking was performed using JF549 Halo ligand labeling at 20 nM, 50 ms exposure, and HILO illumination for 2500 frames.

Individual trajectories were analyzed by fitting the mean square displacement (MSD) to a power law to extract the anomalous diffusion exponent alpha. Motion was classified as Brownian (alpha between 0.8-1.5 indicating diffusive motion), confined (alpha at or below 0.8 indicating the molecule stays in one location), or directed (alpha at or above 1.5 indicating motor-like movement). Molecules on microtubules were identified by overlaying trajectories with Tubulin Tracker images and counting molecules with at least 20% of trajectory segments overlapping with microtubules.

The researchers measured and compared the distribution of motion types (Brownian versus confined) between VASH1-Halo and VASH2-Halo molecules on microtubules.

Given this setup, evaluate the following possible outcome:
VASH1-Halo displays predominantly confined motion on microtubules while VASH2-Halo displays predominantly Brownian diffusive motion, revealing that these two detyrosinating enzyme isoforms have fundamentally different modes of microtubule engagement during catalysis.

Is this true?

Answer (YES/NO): NO